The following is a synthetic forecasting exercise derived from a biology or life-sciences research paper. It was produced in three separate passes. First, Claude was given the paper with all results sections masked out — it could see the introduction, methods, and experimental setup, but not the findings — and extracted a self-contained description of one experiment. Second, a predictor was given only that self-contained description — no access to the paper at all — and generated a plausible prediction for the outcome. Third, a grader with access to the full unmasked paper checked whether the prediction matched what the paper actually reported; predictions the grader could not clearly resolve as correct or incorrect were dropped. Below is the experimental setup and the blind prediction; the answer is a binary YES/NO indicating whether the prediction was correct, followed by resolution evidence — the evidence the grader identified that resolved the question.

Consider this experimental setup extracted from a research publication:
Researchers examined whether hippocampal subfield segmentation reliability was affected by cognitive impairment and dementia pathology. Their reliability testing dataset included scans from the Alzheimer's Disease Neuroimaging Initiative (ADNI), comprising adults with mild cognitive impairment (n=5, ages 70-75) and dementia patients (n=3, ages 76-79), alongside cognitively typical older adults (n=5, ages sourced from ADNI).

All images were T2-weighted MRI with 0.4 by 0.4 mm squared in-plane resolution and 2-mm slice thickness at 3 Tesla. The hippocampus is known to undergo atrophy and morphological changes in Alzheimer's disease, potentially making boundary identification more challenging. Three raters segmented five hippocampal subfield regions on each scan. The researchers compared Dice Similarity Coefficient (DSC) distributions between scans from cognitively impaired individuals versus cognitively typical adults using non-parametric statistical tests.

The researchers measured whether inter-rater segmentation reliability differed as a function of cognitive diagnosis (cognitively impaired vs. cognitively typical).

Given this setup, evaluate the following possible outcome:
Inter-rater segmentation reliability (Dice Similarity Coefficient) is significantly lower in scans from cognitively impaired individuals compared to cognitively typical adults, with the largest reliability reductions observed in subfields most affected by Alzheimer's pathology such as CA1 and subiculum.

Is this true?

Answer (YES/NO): NO